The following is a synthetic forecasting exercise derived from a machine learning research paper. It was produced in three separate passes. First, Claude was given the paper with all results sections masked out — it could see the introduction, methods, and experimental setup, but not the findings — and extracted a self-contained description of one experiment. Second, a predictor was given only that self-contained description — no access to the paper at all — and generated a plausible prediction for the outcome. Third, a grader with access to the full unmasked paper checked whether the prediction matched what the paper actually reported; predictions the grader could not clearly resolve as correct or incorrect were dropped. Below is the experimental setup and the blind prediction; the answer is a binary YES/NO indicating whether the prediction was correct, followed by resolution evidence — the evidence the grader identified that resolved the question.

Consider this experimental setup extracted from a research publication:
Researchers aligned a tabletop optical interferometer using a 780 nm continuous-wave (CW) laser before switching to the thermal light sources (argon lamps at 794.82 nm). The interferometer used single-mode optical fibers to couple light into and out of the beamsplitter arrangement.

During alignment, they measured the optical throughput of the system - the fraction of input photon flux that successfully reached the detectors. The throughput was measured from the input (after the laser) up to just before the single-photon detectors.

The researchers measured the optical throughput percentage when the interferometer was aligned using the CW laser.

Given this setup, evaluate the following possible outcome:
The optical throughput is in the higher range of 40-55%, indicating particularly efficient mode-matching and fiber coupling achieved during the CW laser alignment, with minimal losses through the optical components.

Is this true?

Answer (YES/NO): YES